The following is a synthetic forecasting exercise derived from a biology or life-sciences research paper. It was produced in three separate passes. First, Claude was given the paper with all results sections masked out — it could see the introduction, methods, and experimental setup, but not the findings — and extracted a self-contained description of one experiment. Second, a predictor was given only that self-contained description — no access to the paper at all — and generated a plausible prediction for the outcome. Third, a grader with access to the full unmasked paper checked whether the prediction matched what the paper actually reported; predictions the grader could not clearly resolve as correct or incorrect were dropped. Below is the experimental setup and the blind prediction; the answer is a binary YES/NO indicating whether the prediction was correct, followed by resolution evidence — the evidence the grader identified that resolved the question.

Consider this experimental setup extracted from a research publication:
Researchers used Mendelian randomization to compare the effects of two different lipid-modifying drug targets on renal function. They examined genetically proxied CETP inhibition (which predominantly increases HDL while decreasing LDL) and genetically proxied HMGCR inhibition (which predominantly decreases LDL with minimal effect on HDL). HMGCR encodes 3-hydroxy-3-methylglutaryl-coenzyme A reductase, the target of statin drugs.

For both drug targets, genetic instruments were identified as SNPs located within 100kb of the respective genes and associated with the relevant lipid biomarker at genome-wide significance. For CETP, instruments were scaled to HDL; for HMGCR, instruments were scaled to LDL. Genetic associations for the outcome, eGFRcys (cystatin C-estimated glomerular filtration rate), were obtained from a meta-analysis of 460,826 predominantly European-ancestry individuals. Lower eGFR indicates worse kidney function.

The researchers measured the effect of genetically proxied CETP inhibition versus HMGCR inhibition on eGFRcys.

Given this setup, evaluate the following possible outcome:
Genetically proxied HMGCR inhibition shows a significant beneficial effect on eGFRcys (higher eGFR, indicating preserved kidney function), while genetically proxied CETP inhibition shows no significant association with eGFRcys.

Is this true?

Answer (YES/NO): NO